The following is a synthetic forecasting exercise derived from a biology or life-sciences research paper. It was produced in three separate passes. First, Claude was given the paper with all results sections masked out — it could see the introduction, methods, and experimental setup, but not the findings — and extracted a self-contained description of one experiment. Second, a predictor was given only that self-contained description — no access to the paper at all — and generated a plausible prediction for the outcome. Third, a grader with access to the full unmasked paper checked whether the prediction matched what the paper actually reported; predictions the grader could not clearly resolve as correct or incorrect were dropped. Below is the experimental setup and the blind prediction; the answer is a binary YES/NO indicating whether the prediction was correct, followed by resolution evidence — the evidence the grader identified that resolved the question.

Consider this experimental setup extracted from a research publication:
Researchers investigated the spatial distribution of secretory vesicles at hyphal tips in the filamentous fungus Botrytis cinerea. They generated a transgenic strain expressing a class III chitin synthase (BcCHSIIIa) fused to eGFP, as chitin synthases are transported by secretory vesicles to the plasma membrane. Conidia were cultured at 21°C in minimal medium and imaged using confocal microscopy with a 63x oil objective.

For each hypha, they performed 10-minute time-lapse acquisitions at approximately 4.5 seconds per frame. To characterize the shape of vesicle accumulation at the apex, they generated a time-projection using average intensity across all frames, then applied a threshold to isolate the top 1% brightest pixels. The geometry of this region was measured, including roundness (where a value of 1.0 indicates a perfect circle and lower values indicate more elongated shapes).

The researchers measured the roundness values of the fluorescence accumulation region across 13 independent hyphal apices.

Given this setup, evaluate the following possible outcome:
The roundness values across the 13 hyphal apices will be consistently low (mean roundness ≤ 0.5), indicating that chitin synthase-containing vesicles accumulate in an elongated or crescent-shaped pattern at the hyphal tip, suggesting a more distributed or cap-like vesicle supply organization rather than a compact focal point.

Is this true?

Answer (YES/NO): NO